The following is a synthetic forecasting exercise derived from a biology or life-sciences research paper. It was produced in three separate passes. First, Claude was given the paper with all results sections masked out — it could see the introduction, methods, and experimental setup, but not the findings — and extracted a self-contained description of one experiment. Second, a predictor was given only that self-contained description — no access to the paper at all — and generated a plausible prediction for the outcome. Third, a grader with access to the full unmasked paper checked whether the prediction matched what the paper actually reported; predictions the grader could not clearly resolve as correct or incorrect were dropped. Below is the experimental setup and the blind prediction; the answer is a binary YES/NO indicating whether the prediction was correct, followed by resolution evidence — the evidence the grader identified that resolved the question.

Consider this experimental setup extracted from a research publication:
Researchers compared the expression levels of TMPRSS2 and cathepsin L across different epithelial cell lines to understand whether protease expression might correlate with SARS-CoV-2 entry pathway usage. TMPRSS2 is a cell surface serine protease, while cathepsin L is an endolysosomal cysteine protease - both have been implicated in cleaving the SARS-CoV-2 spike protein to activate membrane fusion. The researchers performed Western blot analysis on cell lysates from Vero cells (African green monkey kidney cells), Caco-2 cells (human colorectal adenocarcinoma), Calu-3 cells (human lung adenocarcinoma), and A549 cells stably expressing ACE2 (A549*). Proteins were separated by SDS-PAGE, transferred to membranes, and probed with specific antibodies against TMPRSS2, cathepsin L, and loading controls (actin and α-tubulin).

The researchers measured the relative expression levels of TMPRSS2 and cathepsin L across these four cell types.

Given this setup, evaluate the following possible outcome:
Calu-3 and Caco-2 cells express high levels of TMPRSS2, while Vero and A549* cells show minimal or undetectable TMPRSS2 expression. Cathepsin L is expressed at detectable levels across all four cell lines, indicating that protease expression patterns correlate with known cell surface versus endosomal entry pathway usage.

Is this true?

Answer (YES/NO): NO